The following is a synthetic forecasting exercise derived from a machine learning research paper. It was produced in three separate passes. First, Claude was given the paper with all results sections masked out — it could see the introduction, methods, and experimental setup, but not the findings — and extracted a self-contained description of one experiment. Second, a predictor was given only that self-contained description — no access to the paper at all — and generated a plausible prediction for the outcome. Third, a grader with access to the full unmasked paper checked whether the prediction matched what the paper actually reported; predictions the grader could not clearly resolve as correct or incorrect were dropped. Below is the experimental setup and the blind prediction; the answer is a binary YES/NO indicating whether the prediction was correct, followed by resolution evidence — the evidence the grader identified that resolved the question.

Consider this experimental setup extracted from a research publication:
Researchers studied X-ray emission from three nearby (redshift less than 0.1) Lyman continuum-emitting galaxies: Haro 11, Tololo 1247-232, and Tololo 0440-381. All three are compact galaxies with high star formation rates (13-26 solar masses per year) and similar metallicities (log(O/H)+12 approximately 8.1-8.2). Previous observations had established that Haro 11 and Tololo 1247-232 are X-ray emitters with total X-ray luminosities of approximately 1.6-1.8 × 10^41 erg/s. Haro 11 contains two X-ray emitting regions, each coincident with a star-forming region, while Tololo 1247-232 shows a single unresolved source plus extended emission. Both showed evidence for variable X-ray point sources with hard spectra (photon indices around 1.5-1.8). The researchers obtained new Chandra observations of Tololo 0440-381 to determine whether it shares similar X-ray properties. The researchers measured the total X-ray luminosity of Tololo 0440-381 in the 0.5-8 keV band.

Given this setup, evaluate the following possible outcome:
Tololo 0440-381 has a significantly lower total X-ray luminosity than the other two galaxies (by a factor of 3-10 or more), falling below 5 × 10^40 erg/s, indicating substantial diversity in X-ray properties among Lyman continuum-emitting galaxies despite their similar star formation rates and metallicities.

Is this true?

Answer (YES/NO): YES